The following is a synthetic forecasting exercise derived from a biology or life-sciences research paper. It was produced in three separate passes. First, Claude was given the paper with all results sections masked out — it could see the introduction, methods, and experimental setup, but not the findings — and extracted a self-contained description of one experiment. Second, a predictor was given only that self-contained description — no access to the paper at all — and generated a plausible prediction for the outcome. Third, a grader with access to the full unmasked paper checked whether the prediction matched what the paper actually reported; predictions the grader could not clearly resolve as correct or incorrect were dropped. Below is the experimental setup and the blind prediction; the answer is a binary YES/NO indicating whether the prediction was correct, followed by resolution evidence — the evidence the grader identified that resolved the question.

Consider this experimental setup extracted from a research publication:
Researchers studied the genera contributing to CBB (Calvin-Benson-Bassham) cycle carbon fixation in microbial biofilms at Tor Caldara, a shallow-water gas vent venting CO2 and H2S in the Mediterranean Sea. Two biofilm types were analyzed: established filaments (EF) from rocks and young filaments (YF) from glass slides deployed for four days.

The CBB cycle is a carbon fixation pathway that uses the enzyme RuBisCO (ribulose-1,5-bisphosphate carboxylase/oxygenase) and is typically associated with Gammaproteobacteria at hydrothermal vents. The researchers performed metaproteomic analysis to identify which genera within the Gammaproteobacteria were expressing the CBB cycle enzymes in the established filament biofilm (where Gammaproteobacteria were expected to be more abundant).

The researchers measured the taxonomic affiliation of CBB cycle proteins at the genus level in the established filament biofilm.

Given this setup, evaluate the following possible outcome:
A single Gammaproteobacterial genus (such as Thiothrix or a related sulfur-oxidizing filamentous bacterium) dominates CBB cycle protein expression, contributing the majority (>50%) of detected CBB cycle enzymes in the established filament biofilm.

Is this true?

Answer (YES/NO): NO